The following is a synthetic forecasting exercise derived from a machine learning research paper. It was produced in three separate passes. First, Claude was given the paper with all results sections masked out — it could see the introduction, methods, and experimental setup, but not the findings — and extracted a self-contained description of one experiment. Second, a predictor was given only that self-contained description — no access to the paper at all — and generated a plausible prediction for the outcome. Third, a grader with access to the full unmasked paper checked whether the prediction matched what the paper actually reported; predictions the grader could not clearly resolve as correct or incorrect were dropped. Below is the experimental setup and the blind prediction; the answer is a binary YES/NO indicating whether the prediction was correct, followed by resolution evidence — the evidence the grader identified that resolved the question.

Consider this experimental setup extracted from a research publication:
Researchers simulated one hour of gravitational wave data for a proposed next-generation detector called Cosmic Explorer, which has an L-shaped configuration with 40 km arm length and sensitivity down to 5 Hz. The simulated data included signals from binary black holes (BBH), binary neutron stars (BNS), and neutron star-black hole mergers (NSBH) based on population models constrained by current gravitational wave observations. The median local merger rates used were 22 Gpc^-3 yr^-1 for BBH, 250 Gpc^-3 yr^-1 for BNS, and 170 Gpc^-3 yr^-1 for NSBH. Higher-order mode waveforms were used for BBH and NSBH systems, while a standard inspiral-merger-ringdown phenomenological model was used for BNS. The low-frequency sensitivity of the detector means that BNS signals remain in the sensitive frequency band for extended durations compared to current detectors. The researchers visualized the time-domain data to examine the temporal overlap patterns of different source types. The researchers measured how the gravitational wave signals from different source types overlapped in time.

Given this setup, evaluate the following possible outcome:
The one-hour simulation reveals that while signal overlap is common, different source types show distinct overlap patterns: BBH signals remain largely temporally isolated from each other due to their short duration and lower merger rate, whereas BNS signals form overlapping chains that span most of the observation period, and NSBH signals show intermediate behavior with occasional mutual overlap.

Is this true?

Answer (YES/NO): NO